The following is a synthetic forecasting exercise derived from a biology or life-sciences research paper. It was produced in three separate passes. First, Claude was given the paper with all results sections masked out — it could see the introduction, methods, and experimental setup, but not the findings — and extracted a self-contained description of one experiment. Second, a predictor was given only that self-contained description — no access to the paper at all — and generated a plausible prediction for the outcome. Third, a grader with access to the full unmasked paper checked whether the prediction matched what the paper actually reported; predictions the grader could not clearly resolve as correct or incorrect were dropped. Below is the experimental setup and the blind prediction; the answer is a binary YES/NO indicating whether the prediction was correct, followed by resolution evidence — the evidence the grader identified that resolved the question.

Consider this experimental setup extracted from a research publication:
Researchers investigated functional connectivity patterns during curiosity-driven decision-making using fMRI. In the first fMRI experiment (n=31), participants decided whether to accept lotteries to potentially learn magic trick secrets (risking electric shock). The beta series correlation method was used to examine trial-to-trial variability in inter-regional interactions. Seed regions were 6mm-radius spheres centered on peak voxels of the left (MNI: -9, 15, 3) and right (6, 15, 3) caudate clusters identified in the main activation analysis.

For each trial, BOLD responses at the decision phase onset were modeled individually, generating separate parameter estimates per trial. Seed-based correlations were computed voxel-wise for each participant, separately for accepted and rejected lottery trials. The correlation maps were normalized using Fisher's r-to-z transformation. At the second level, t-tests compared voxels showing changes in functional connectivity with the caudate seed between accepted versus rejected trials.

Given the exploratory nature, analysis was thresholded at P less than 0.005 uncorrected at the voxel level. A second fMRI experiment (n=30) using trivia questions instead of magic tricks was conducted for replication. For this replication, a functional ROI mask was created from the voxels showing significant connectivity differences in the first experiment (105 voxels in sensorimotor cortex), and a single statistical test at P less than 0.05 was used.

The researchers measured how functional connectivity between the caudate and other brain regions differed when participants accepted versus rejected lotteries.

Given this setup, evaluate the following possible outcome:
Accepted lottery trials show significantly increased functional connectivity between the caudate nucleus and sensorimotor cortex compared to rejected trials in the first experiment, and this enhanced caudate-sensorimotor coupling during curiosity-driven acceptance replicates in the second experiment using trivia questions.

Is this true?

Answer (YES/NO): NO